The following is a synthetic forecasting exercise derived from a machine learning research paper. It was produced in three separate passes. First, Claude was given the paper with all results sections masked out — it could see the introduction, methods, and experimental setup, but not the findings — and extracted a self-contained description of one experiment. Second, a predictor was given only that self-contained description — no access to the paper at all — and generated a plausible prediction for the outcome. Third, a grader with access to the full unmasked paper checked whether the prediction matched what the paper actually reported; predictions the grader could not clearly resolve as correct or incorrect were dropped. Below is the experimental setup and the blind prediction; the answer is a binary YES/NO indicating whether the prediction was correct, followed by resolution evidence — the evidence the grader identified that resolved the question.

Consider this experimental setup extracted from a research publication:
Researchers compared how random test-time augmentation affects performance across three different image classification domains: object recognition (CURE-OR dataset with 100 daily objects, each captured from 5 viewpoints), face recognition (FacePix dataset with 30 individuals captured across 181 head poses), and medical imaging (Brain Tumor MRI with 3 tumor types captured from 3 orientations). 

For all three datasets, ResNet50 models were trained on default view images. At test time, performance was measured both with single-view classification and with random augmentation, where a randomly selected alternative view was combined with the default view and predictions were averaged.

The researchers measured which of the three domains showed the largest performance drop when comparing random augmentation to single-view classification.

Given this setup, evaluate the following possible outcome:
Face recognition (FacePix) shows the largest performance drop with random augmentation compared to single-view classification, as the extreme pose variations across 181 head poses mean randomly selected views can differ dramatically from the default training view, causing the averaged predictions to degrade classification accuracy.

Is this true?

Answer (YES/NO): YES